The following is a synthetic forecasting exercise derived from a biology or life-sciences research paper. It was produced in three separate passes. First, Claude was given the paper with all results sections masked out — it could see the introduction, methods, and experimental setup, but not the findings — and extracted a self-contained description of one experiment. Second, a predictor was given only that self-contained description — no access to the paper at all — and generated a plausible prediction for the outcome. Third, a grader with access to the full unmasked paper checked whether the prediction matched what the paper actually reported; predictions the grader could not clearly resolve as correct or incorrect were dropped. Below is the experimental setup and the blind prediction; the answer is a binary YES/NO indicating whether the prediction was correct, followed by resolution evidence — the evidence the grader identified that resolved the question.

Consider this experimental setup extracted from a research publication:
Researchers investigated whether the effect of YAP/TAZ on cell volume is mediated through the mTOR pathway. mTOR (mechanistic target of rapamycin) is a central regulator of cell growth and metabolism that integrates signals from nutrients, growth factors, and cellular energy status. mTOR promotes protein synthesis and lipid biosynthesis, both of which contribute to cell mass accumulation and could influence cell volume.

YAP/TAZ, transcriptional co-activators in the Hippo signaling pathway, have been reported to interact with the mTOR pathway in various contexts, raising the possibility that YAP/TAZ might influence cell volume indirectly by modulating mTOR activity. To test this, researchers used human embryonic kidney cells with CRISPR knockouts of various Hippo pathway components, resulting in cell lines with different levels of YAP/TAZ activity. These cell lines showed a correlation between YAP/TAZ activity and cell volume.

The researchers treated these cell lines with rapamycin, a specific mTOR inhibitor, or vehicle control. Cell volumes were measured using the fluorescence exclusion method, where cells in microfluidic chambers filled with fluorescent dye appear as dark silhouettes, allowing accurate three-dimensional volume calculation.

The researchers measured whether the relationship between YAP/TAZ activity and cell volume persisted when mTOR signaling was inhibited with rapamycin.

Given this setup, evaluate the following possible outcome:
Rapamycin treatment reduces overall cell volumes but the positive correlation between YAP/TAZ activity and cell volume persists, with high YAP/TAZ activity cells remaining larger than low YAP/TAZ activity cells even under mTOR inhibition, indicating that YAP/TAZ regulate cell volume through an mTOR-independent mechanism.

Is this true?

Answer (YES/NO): YES